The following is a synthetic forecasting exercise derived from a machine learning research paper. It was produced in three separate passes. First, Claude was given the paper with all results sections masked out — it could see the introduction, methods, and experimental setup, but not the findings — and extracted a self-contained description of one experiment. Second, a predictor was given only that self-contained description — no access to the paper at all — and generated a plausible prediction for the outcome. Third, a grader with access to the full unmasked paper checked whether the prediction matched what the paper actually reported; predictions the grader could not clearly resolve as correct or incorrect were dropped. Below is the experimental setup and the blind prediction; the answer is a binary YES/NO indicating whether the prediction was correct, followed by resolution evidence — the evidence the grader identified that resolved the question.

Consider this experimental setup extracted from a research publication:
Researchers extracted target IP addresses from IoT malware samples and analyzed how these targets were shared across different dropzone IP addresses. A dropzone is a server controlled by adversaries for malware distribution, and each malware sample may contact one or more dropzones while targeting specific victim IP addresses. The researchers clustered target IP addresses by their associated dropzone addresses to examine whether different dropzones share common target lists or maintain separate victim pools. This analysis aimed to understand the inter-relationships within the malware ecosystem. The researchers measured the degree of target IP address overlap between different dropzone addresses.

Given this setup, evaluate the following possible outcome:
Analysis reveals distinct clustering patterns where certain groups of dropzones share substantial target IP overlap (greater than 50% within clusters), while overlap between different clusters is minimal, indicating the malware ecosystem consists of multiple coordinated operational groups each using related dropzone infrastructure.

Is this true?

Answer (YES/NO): NO